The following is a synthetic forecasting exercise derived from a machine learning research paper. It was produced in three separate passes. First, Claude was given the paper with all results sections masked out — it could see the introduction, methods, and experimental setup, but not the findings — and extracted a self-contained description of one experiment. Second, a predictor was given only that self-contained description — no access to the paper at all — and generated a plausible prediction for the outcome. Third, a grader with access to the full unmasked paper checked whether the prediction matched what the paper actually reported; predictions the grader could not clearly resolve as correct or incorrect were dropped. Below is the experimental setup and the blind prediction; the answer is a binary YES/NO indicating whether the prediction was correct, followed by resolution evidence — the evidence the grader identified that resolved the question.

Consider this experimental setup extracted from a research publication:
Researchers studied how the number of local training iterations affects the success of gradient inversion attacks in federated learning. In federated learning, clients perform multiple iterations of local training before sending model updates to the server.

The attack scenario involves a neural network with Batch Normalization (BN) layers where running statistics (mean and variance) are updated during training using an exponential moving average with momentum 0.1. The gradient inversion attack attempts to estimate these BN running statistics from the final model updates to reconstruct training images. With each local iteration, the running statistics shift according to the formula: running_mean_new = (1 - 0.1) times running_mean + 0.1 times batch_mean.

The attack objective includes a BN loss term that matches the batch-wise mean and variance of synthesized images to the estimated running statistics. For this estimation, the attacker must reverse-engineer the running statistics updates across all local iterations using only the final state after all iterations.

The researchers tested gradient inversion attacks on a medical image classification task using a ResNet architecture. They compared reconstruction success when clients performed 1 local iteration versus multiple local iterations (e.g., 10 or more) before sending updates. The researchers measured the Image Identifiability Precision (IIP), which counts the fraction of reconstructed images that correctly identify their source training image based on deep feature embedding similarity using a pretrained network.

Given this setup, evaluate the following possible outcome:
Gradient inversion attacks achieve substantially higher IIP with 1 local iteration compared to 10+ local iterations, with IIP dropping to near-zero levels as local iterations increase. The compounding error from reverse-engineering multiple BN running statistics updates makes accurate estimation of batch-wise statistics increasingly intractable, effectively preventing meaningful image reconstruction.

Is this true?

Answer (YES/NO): YES